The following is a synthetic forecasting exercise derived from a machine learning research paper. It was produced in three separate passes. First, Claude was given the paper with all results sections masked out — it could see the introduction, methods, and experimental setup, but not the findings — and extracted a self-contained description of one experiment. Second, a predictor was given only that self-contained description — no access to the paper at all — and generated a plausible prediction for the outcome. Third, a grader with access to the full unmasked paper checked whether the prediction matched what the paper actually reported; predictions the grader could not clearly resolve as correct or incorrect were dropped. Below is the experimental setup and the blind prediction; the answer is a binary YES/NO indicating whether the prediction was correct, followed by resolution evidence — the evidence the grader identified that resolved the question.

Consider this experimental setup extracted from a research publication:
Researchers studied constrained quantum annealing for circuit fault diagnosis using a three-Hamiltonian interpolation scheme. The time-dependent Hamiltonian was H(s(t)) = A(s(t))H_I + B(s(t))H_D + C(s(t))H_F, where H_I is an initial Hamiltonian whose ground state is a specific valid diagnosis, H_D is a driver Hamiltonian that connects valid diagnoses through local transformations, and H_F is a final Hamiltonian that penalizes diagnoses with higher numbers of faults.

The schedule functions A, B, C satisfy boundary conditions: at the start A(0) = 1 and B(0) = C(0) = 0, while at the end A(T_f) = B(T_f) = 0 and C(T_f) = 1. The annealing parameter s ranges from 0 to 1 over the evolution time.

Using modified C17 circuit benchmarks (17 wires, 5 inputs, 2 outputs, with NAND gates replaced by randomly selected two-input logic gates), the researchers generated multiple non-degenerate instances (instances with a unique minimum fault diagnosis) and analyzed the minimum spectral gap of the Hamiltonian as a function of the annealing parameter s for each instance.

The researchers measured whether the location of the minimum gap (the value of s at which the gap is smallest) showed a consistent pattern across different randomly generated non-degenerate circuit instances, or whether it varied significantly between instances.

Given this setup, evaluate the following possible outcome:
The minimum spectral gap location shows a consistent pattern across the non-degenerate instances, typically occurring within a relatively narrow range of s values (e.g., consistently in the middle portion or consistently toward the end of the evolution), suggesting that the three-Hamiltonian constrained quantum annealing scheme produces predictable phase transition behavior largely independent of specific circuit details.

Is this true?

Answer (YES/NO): YES